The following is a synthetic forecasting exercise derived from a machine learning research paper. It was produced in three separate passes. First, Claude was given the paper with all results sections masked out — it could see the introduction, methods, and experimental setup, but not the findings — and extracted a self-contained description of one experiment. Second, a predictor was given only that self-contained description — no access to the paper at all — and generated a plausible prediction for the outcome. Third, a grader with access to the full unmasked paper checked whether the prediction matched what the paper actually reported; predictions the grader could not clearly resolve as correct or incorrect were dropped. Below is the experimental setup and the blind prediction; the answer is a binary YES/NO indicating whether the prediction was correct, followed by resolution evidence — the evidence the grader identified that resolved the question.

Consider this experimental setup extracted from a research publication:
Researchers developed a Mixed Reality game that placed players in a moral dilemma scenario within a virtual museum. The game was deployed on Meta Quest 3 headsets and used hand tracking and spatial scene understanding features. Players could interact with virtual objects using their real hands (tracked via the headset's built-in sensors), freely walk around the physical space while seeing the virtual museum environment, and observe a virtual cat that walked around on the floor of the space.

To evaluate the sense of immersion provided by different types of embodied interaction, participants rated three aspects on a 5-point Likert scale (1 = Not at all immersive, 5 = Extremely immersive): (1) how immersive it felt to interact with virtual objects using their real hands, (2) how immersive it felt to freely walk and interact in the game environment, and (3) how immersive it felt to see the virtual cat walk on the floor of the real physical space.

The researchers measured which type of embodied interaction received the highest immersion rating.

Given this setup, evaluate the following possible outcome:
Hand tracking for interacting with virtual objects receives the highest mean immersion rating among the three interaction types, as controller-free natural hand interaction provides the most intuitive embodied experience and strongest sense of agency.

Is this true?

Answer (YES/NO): NO